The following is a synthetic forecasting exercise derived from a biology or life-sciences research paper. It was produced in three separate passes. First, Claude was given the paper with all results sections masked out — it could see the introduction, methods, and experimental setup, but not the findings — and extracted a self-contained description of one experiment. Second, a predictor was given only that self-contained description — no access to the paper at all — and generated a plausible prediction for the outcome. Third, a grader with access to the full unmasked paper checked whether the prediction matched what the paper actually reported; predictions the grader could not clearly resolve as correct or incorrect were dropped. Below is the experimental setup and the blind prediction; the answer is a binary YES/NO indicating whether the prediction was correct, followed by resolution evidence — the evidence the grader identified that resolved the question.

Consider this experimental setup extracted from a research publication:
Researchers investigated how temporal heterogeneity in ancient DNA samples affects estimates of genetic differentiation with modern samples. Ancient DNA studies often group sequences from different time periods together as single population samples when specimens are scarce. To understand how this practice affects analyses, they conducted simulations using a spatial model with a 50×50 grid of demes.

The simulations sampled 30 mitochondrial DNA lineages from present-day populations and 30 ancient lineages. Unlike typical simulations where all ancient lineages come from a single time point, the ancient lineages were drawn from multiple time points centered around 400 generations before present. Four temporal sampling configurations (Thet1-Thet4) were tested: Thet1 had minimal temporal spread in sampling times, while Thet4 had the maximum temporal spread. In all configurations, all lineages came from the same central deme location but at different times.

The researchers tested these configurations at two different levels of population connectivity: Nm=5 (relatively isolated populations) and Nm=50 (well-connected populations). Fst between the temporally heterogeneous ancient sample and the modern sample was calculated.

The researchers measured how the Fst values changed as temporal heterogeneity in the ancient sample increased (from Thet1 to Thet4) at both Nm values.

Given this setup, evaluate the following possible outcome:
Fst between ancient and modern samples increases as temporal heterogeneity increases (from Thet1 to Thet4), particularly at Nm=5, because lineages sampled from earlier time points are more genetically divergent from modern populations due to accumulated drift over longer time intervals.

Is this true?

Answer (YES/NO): NO